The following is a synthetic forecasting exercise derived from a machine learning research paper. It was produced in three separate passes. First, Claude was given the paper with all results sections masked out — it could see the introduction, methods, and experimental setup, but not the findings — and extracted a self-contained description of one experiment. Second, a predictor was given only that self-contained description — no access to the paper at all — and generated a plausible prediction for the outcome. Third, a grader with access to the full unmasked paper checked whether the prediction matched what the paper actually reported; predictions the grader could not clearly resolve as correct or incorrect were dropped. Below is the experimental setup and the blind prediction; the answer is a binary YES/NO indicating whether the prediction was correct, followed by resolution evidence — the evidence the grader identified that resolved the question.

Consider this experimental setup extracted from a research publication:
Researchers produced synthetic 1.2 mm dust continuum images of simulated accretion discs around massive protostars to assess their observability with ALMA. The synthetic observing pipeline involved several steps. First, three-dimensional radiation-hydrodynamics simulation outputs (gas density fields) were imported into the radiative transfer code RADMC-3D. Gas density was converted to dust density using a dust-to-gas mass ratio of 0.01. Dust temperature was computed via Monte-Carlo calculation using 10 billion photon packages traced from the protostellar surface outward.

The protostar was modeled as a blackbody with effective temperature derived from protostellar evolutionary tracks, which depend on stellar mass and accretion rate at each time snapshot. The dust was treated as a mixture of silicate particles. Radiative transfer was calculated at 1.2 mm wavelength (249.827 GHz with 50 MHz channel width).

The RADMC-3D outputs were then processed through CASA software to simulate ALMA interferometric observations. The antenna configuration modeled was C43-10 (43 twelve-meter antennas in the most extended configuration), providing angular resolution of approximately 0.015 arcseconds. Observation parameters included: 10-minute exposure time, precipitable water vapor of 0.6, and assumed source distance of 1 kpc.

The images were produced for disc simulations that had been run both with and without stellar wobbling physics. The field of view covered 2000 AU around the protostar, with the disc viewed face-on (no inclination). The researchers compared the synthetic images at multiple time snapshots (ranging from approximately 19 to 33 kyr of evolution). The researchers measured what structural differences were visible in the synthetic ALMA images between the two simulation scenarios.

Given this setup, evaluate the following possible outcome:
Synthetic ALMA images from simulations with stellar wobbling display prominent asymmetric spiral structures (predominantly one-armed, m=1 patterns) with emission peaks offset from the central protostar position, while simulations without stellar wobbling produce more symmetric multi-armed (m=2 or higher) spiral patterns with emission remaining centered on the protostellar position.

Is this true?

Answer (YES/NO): NO